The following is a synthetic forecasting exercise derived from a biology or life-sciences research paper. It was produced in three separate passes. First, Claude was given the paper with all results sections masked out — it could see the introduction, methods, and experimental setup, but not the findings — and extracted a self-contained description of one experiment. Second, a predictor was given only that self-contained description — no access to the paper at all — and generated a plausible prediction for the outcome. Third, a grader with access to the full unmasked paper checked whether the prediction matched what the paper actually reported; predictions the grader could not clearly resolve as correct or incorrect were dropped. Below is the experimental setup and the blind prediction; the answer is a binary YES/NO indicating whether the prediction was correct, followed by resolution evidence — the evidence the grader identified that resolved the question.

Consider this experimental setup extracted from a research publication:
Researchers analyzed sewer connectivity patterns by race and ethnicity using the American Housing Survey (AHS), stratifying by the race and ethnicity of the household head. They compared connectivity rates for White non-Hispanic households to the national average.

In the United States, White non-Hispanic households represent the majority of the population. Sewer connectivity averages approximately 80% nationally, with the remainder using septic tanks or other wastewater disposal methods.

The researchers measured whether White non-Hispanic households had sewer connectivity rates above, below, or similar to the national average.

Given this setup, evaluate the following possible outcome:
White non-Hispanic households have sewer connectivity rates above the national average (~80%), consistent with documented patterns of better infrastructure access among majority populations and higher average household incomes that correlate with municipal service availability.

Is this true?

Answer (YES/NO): NO